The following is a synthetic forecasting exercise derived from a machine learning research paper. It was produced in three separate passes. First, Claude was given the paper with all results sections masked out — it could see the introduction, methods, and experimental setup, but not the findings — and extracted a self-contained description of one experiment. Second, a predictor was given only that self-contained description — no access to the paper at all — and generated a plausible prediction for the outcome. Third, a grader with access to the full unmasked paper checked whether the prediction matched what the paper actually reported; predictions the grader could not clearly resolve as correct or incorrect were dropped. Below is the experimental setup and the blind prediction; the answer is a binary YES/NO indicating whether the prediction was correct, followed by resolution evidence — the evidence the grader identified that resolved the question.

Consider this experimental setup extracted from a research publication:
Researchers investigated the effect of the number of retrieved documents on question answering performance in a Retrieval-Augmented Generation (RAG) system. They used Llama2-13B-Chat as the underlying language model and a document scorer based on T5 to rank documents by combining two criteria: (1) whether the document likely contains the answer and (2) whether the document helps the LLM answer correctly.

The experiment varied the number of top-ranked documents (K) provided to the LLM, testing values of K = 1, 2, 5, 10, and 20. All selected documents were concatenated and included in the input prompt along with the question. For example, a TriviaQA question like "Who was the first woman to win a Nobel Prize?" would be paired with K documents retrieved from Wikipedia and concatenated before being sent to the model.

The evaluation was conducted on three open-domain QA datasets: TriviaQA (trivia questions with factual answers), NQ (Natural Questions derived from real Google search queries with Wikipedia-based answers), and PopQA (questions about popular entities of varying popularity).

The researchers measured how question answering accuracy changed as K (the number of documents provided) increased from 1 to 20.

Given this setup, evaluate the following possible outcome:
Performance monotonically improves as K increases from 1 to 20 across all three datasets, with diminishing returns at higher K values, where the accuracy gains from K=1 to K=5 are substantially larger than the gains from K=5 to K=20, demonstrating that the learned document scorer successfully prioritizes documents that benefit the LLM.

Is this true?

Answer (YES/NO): NO